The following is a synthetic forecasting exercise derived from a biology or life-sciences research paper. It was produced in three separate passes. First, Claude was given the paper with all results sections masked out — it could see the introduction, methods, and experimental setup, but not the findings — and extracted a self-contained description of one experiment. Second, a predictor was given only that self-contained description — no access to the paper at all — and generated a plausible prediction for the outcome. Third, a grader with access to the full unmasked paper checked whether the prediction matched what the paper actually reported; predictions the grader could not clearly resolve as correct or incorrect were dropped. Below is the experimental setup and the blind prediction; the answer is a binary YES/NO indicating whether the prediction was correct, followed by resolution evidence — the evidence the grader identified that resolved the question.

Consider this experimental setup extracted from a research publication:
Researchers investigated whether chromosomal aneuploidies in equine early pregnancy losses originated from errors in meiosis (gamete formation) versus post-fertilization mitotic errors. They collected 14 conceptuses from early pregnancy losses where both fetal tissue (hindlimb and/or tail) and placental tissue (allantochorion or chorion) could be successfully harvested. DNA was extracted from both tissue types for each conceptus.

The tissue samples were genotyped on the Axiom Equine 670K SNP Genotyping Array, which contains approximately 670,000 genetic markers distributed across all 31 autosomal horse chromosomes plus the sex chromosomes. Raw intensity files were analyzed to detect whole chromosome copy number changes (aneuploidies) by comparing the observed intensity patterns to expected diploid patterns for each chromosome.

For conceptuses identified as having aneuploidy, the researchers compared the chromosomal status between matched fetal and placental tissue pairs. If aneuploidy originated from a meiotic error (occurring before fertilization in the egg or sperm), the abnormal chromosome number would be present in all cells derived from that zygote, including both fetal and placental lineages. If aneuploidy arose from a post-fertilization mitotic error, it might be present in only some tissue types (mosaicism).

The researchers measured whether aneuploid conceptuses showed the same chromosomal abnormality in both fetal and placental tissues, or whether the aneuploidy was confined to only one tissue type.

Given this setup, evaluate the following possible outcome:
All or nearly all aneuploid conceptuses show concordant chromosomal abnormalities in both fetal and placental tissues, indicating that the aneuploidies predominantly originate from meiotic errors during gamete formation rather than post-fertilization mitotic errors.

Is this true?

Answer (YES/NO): YES